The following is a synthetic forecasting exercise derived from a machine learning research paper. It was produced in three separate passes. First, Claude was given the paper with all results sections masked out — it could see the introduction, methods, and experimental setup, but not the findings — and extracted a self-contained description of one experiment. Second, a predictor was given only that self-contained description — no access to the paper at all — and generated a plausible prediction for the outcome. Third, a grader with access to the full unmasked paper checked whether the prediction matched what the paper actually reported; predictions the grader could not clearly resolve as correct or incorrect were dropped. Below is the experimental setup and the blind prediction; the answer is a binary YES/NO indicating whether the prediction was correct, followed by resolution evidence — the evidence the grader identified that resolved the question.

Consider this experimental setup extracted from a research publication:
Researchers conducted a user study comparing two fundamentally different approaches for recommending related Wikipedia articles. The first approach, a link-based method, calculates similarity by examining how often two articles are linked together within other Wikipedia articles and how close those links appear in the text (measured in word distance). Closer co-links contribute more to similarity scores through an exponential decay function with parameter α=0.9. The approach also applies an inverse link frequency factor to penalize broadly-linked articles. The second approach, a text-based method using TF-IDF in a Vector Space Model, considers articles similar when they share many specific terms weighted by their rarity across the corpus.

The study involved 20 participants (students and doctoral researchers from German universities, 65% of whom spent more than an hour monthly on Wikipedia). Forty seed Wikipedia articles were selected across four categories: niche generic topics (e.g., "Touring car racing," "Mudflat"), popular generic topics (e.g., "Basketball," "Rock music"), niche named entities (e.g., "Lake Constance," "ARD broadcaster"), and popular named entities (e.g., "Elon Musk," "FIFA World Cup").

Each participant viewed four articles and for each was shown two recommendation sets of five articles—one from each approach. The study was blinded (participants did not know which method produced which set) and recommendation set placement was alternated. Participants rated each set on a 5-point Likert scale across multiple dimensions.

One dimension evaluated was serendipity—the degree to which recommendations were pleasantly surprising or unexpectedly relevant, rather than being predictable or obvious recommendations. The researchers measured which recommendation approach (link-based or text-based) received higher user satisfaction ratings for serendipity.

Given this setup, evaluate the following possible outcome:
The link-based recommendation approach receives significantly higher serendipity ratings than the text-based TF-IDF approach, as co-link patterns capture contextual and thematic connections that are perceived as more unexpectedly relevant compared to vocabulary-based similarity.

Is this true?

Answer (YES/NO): NO